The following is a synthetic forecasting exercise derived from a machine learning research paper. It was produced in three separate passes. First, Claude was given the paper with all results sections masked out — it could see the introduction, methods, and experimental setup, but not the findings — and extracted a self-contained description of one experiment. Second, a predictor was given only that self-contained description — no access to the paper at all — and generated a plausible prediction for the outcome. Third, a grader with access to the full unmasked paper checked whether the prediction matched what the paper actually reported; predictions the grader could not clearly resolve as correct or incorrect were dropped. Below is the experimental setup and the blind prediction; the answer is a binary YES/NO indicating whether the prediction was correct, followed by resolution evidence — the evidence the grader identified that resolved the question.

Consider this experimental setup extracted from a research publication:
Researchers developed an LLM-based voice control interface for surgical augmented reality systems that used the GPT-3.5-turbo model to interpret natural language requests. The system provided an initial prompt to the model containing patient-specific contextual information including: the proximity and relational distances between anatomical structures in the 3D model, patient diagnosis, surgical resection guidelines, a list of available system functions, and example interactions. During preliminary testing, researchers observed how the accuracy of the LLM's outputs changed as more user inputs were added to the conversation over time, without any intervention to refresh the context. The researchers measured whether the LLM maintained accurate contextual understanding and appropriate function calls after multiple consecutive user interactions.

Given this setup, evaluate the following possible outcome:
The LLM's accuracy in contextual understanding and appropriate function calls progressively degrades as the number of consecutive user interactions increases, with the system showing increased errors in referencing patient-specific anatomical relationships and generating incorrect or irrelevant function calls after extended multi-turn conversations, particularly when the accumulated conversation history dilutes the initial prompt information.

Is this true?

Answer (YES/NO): YES